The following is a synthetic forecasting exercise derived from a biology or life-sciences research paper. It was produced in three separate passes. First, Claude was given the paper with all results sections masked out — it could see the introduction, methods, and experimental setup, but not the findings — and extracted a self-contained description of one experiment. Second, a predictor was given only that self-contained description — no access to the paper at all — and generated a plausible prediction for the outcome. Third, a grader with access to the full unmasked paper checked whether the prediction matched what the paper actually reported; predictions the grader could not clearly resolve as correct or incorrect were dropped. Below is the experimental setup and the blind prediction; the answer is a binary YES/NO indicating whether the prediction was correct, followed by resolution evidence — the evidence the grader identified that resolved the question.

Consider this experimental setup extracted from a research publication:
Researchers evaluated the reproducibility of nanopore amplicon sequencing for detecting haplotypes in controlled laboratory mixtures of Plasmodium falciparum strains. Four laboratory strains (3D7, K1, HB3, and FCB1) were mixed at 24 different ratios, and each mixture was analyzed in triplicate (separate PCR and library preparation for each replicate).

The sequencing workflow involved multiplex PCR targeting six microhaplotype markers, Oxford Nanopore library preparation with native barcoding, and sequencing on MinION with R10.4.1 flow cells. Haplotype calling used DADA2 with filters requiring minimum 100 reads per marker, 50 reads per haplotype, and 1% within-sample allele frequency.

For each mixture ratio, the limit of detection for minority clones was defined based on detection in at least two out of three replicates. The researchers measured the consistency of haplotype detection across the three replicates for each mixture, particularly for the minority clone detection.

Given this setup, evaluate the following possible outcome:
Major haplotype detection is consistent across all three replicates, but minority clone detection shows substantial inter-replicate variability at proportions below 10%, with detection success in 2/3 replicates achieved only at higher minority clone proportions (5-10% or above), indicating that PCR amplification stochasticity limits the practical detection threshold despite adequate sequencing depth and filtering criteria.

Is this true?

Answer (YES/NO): NO